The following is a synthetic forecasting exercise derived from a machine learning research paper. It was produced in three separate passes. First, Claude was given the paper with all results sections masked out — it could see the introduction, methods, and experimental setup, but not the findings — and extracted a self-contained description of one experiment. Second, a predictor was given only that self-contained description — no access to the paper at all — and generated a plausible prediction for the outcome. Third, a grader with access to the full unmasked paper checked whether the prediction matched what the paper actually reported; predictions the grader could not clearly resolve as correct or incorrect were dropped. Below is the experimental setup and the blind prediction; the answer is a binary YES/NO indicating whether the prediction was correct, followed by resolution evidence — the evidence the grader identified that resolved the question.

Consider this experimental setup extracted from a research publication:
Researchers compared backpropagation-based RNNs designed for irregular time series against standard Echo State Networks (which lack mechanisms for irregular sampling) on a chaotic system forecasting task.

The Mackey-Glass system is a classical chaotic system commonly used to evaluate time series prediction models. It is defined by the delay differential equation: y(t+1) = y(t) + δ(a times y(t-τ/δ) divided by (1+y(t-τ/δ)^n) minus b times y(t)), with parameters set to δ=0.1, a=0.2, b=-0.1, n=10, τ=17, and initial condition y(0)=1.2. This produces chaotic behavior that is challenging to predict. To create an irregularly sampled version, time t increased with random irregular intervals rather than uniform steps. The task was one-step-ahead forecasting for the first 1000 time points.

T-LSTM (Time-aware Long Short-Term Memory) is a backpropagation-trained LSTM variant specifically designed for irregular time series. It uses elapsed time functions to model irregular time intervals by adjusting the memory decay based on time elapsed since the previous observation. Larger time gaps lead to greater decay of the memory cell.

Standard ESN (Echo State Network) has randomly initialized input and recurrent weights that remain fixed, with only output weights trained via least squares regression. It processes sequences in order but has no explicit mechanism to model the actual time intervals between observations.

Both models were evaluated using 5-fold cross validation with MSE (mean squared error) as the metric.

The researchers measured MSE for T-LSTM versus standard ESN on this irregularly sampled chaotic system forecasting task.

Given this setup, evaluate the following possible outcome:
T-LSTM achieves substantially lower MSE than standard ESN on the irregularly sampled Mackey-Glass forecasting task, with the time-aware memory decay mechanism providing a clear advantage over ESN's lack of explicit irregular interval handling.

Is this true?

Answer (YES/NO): NO